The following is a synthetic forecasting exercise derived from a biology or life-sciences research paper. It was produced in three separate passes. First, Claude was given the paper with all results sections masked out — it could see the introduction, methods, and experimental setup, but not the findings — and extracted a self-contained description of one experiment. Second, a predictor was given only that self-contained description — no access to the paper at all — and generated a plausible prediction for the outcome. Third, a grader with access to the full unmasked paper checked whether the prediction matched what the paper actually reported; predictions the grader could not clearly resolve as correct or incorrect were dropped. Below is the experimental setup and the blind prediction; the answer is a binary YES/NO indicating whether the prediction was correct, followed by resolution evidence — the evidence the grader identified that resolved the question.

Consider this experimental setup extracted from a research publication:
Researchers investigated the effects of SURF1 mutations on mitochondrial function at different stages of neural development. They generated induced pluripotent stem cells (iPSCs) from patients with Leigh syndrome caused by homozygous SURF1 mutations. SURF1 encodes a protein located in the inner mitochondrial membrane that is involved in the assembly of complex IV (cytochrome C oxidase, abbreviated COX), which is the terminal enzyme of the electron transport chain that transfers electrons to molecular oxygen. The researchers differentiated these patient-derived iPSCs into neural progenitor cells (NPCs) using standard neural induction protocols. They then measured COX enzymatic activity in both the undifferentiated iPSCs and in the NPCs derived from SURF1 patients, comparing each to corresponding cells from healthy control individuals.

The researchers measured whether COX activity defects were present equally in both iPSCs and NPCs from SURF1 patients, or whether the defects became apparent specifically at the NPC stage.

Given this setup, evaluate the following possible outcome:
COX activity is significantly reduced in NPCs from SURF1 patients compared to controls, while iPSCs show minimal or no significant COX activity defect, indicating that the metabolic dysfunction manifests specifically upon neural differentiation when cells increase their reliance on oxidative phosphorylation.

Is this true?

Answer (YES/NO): YES